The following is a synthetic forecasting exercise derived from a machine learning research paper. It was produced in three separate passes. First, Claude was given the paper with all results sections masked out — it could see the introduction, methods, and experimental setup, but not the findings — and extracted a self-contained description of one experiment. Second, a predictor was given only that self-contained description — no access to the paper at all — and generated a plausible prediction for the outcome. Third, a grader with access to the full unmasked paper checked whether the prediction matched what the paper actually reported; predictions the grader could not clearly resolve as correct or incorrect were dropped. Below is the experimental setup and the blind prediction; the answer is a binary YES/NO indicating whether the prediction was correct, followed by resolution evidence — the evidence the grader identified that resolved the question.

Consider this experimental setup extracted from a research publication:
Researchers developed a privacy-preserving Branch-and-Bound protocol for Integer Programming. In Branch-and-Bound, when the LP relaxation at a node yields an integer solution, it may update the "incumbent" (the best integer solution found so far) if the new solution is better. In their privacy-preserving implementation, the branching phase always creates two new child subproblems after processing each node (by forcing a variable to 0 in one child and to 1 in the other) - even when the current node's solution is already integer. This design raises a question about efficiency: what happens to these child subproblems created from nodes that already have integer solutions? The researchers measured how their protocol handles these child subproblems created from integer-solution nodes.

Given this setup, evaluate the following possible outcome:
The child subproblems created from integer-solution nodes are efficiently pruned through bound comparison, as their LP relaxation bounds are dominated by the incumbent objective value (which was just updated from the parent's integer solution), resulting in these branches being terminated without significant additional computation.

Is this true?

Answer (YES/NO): YES